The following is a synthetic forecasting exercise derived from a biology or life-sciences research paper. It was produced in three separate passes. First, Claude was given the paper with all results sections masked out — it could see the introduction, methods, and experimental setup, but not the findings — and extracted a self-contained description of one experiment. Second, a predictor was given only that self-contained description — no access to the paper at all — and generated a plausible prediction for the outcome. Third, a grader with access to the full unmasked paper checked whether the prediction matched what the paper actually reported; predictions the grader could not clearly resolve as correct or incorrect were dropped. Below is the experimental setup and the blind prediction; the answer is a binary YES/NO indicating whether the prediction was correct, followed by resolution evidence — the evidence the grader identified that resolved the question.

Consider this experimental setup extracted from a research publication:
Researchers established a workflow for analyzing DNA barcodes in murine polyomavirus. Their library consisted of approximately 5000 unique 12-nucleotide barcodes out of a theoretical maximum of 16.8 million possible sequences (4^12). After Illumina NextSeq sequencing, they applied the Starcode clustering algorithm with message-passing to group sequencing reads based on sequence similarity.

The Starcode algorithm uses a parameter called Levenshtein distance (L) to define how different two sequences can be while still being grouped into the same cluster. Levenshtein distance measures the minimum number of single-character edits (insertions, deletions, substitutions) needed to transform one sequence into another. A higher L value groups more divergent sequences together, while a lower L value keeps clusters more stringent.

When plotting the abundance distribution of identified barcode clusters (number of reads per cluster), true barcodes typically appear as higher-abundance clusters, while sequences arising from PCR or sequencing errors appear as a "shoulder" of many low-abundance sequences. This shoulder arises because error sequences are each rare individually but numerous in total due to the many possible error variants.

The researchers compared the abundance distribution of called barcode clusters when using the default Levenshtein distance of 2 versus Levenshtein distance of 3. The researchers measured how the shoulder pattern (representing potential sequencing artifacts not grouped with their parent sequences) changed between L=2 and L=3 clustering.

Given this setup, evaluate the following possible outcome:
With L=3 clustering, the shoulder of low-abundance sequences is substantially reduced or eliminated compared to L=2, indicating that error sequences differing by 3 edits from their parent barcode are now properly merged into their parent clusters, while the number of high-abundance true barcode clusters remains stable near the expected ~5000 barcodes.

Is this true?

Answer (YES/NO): NO